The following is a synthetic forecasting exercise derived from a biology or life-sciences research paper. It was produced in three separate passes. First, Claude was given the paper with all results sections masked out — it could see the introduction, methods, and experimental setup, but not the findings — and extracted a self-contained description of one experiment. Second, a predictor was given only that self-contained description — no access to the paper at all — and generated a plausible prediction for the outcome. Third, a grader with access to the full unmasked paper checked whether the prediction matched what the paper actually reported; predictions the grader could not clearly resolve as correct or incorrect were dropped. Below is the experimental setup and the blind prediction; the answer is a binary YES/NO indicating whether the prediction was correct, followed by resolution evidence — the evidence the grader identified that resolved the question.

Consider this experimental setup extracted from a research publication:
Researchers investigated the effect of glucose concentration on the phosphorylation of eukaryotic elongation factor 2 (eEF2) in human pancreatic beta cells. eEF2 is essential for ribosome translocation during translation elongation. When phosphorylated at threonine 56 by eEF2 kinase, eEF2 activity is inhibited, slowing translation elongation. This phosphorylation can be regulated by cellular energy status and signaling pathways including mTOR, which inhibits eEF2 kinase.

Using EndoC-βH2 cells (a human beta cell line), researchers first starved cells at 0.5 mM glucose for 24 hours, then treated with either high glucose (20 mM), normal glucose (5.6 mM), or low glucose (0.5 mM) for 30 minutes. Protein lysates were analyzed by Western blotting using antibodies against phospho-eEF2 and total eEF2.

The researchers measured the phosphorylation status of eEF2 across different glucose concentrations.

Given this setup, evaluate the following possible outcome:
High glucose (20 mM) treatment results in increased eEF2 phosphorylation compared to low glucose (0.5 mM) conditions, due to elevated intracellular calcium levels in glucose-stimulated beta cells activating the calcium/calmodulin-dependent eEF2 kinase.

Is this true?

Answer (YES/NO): NO